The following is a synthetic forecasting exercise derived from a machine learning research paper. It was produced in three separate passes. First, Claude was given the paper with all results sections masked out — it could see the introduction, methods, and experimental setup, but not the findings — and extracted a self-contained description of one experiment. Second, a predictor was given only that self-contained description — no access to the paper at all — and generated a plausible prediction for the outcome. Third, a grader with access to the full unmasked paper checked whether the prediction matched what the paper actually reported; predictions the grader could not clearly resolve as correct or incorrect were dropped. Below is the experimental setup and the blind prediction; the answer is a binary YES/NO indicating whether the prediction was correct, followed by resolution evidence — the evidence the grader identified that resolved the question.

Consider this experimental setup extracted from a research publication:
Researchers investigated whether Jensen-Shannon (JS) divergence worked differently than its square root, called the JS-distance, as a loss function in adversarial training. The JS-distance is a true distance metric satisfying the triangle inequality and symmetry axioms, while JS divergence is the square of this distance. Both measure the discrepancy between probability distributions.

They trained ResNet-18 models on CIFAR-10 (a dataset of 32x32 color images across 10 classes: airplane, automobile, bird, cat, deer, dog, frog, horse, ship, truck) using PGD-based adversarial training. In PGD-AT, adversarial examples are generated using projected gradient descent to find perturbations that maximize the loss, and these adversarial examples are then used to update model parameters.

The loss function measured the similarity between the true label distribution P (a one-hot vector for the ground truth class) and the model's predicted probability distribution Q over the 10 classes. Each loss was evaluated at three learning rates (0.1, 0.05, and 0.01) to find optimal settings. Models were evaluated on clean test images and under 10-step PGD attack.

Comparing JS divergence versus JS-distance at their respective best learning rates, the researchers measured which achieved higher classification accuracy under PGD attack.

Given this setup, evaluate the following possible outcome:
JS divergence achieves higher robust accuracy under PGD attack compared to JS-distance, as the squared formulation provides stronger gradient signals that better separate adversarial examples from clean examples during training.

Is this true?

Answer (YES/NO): YES